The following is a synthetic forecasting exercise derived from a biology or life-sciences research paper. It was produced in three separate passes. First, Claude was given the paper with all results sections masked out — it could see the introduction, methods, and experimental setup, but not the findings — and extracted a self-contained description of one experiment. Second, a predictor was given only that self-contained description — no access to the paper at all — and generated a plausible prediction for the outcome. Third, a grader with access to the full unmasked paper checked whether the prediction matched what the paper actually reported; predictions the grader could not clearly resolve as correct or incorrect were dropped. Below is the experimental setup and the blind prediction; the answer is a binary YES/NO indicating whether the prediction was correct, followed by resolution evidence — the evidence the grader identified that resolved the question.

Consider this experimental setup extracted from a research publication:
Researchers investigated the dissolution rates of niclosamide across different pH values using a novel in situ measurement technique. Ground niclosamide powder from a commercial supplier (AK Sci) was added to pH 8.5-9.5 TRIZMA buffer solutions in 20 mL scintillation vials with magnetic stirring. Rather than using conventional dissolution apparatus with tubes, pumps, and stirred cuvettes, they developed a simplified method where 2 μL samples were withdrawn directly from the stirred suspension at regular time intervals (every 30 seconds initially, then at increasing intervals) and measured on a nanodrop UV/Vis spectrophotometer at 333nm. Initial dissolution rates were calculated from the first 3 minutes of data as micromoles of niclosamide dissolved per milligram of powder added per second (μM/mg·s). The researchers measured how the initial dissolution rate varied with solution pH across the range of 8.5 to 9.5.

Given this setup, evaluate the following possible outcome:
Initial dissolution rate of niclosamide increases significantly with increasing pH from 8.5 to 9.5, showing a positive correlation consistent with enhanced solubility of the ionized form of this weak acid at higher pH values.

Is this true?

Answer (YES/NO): YES